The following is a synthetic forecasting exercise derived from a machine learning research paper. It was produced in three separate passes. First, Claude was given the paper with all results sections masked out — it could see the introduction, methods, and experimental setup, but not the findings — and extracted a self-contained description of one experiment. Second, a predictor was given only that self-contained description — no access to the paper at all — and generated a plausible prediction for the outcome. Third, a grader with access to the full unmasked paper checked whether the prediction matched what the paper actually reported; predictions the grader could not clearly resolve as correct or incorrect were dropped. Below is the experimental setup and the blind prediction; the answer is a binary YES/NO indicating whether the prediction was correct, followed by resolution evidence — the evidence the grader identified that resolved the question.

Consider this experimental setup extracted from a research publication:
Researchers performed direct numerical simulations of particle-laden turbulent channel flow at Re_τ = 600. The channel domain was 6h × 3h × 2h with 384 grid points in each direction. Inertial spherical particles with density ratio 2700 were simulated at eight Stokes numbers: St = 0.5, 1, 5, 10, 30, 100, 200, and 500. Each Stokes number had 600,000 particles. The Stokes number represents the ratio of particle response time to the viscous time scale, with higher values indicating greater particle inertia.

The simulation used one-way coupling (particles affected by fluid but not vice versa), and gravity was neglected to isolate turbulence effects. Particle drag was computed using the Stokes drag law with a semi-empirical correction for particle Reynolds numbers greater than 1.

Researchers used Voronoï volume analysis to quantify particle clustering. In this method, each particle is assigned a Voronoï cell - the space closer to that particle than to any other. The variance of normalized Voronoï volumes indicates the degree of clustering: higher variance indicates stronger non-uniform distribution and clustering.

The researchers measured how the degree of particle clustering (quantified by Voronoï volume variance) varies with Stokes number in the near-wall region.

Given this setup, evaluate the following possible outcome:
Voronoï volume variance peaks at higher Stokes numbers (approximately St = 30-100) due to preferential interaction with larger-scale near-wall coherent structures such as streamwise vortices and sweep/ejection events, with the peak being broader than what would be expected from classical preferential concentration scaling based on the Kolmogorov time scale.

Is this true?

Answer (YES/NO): NO